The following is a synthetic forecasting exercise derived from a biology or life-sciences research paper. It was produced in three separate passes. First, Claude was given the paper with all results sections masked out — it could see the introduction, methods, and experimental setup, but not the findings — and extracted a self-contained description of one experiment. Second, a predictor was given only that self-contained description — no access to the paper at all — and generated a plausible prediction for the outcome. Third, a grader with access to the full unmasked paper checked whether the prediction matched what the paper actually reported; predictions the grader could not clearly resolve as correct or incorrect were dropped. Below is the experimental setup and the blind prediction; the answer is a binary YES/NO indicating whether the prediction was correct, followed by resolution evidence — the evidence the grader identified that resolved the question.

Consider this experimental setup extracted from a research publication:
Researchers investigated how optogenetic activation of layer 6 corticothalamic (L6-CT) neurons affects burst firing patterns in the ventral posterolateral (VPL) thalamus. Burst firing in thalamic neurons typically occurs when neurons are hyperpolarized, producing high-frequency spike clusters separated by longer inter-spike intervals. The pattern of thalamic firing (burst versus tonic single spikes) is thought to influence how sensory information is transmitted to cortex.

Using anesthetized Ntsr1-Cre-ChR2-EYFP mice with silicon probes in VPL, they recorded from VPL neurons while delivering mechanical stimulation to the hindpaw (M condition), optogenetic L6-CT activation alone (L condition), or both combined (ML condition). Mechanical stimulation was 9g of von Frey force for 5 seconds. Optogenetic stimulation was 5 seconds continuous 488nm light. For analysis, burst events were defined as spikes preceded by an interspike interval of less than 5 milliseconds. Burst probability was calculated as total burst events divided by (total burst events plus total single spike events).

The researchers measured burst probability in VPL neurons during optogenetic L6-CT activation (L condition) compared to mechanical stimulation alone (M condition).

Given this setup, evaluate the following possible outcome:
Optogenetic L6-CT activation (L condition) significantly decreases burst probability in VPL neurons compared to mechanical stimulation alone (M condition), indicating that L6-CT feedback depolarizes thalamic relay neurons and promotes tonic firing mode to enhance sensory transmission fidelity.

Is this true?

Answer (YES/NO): YES